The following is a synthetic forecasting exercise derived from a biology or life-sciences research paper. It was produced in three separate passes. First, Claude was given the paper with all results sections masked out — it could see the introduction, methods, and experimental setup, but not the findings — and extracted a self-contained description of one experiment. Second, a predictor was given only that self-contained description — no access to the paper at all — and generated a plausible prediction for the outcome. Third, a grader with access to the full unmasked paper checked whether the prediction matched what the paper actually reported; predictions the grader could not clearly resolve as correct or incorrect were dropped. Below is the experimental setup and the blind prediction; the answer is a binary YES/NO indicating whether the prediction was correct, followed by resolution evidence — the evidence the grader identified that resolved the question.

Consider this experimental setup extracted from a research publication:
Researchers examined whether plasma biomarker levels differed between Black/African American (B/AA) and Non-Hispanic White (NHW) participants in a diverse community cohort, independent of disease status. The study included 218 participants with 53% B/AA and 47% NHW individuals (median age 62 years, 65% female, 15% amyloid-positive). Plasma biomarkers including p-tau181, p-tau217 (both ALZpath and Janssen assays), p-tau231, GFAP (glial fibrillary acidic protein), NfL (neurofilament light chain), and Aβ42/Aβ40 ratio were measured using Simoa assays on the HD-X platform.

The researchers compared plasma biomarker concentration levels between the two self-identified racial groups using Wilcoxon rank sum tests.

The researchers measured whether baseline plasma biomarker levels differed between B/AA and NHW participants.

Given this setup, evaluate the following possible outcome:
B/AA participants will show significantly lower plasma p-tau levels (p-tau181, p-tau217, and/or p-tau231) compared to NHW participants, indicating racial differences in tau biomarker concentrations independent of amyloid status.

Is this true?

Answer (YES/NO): NO